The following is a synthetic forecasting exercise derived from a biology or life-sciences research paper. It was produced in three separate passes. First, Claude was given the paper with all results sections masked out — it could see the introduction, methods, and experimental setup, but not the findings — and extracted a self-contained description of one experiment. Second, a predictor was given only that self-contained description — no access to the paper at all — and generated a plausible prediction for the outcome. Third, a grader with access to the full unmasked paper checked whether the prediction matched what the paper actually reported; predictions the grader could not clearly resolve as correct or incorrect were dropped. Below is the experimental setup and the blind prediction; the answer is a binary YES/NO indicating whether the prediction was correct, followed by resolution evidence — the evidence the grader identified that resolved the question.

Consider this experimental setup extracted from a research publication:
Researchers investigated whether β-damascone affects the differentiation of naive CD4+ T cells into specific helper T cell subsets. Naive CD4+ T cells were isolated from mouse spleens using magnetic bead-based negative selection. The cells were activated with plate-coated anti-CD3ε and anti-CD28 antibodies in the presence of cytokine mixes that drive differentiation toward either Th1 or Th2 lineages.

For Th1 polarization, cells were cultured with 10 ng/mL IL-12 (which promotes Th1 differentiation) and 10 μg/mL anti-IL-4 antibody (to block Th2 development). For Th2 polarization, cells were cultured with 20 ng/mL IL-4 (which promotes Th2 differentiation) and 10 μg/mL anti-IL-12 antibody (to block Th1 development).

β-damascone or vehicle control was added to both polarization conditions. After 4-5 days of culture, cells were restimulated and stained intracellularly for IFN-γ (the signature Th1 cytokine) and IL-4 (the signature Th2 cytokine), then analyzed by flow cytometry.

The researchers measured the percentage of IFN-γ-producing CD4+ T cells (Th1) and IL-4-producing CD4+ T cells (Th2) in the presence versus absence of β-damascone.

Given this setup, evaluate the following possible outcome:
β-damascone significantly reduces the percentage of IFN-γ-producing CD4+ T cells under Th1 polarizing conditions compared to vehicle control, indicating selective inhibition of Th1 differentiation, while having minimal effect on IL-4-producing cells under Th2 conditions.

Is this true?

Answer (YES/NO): NO